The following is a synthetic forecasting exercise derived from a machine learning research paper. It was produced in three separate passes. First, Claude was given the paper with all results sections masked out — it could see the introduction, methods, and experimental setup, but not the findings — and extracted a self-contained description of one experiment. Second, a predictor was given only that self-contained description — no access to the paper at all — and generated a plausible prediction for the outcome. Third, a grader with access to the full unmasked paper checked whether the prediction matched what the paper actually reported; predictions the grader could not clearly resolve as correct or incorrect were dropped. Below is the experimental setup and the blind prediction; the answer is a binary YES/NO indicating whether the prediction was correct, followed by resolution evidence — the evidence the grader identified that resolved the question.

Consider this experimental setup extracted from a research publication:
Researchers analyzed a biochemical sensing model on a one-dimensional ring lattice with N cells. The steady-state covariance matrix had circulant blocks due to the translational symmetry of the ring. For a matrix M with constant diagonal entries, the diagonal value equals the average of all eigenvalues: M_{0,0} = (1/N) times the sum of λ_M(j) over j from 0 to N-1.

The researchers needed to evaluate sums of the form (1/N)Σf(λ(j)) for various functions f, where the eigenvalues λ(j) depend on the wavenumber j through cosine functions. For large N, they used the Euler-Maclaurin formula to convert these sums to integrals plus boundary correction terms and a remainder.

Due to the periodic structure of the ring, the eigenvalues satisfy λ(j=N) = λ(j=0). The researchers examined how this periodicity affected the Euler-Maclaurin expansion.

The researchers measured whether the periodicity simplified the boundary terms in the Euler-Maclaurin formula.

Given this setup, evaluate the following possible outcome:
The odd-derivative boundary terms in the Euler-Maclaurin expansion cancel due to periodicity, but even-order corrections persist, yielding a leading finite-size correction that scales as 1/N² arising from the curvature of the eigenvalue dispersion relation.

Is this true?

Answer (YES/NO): NO